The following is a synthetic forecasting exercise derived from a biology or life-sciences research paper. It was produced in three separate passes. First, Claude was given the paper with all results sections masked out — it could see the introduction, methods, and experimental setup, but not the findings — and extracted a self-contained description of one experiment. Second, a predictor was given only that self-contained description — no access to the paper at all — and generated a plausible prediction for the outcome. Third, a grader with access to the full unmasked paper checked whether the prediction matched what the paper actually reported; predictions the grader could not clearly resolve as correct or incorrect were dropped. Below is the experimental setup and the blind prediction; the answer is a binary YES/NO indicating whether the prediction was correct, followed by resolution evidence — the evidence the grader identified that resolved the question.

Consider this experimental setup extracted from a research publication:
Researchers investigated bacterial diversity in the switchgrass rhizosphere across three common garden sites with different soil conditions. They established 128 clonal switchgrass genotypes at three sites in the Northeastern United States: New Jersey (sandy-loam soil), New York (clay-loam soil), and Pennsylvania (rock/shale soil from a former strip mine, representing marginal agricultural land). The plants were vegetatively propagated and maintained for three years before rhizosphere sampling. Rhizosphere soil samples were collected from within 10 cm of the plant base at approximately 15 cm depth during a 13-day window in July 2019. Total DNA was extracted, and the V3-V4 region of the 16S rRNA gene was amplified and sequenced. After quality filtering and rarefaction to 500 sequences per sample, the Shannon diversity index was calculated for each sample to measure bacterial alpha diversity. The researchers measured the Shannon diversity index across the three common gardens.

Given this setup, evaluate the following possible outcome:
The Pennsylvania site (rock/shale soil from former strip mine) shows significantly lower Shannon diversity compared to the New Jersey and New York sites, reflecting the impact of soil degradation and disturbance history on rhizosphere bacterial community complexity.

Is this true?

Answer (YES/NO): NO